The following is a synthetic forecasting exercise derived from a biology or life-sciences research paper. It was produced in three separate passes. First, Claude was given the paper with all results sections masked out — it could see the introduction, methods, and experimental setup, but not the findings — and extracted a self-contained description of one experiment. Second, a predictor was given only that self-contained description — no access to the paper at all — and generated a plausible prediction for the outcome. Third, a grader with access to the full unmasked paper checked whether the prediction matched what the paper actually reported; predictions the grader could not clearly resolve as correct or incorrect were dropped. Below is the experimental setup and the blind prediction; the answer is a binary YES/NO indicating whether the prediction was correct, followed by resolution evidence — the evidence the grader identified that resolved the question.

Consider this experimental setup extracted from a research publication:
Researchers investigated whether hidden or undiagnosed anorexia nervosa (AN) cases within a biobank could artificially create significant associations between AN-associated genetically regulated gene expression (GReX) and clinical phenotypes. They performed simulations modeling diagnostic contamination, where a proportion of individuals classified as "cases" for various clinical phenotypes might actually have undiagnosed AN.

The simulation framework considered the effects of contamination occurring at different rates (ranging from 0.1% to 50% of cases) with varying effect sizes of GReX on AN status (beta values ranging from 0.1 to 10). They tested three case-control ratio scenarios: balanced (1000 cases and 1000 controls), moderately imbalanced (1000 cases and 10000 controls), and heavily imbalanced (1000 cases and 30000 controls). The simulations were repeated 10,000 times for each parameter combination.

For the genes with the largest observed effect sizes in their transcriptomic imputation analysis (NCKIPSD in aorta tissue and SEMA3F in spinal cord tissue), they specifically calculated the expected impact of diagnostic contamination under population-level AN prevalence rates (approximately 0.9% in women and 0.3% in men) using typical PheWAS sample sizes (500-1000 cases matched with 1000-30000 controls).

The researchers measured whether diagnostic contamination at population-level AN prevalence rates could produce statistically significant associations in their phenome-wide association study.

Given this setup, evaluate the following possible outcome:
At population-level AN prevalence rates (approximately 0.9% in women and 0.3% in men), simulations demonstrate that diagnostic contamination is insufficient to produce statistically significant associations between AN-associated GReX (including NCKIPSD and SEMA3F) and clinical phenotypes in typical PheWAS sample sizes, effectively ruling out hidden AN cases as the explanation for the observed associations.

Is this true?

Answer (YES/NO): YES